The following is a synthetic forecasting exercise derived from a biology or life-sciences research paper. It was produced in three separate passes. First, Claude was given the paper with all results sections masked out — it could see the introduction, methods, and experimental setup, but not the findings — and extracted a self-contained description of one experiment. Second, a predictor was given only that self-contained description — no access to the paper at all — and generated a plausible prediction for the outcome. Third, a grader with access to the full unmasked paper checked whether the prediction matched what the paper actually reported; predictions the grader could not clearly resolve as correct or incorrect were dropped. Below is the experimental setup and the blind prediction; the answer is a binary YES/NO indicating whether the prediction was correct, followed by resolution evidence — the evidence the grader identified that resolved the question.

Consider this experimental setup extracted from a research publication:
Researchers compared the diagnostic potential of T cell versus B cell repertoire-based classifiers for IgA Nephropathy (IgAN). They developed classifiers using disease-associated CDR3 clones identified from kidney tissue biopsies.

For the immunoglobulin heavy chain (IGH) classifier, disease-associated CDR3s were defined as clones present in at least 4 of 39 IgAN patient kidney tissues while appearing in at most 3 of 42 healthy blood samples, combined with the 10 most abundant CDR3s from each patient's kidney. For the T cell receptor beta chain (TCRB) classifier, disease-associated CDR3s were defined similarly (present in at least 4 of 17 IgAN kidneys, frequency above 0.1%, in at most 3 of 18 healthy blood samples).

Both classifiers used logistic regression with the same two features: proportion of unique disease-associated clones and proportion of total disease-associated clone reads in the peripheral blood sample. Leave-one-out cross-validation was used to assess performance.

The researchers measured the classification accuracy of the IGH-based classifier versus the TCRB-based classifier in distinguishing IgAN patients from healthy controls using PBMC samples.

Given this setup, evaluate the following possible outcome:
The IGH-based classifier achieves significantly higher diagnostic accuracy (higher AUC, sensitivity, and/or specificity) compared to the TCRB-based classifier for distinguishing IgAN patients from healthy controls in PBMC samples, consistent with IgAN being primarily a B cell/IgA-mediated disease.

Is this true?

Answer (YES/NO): NO